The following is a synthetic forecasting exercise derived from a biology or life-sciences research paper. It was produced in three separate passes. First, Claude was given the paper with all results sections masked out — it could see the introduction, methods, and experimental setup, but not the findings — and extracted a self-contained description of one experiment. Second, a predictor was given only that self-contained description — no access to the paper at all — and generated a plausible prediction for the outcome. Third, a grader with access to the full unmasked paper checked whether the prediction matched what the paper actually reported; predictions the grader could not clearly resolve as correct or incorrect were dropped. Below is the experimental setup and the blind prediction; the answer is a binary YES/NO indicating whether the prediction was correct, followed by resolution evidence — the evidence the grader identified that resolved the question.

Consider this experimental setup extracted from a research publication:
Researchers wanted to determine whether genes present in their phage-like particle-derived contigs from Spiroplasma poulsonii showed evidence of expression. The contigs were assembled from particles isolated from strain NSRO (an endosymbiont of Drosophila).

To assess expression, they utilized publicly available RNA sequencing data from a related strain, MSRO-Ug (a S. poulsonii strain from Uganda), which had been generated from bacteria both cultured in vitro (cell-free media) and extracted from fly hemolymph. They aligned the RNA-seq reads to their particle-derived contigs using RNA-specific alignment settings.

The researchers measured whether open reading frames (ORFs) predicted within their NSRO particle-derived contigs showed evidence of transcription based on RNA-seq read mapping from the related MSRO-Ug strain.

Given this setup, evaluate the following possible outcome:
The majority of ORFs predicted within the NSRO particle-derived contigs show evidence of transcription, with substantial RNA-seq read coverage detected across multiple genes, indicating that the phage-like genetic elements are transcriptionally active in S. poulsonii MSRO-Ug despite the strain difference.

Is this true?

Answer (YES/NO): YES